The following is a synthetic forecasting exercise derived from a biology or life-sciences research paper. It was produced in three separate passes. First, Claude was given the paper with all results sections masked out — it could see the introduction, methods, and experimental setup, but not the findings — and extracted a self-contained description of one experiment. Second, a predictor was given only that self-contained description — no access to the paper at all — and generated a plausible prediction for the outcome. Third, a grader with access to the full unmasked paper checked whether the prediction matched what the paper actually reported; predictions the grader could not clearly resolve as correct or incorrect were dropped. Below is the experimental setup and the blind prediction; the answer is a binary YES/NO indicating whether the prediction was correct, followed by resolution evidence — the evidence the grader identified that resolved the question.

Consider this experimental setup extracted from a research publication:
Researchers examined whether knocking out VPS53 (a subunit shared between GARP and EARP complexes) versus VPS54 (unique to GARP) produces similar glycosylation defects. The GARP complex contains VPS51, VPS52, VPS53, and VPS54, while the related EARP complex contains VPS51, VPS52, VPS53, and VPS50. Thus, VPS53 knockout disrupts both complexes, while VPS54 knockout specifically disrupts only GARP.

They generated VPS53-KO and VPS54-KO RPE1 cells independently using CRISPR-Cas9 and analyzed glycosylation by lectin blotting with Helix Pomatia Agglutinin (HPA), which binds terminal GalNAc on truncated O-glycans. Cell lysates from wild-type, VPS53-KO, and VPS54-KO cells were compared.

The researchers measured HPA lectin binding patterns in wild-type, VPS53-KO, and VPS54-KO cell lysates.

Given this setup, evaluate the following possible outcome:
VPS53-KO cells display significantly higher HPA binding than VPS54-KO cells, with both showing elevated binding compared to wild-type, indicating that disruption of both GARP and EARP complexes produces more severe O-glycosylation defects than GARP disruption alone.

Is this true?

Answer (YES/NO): NO